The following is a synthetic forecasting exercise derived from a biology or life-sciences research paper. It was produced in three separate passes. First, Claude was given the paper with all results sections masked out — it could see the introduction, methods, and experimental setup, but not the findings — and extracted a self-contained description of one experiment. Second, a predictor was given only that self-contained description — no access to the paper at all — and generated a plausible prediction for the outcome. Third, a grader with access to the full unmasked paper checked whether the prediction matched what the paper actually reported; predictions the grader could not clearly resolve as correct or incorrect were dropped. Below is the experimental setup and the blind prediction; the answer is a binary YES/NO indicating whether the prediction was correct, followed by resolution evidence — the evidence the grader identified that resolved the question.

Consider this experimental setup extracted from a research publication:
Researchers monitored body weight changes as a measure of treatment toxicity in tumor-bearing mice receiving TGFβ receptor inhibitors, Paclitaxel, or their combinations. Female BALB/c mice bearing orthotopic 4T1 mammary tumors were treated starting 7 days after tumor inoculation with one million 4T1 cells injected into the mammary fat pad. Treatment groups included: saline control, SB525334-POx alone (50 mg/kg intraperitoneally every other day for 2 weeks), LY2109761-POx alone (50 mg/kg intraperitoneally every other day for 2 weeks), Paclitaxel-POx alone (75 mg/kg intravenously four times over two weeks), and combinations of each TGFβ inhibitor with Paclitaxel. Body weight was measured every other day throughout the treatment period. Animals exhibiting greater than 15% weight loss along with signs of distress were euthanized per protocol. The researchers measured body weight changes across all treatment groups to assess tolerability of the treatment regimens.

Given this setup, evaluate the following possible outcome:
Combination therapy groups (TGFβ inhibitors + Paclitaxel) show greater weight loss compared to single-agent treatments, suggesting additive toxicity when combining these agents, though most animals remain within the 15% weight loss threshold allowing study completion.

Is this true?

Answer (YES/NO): YES